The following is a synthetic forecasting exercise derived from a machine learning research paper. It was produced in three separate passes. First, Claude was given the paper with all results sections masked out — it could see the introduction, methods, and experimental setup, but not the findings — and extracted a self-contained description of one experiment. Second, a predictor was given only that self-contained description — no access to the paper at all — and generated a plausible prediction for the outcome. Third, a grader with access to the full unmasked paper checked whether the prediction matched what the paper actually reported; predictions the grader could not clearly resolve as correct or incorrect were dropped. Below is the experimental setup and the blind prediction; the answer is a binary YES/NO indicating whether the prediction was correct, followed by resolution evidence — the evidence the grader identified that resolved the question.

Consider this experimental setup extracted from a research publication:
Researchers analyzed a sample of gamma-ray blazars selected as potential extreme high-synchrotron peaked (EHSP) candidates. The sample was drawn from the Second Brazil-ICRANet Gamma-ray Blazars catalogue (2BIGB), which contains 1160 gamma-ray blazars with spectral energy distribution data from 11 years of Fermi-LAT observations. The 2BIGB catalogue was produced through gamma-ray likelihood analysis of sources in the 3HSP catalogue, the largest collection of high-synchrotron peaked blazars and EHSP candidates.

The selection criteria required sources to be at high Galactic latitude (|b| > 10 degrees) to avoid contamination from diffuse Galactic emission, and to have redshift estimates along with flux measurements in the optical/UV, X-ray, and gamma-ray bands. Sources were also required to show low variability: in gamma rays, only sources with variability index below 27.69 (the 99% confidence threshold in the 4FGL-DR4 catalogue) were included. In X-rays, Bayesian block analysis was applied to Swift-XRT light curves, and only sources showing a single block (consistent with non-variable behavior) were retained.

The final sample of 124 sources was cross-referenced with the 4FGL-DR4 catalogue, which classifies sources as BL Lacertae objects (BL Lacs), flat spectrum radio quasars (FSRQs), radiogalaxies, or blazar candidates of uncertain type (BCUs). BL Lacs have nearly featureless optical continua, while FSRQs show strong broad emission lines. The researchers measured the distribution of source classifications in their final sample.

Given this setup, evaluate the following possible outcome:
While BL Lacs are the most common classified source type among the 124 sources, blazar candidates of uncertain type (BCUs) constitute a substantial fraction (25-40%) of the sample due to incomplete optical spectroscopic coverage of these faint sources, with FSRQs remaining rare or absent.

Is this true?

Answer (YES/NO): NO